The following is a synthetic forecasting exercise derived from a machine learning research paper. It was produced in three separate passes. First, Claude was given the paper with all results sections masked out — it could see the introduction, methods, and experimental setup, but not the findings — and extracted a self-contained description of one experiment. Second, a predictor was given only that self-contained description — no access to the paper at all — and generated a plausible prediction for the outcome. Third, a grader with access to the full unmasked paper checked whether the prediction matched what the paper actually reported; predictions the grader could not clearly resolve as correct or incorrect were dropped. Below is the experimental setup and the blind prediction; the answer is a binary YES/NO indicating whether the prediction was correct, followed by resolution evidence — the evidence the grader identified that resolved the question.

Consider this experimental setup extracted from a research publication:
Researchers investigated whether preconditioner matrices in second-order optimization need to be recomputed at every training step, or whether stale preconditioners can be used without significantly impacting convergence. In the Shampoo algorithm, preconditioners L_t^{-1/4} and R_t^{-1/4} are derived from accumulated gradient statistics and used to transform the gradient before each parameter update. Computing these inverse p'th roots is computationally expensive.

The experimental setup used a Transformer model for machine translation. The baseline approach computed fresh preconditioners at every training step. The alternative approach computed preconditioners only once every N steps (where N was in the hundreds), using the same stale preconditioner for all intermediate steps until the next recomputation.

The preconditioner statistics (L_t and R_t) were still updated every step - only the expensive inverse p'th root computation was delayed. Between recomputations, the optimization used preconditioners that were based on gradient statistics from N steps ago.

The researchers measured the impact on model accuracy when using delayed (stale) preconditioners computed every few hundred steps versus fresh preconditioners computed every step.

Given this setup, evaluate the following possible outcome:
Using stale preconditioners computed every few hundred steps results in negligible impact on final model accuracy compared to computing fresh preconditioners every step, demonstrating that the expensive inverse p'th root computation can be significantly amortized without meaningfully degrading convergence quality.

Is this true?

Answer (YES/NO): YES